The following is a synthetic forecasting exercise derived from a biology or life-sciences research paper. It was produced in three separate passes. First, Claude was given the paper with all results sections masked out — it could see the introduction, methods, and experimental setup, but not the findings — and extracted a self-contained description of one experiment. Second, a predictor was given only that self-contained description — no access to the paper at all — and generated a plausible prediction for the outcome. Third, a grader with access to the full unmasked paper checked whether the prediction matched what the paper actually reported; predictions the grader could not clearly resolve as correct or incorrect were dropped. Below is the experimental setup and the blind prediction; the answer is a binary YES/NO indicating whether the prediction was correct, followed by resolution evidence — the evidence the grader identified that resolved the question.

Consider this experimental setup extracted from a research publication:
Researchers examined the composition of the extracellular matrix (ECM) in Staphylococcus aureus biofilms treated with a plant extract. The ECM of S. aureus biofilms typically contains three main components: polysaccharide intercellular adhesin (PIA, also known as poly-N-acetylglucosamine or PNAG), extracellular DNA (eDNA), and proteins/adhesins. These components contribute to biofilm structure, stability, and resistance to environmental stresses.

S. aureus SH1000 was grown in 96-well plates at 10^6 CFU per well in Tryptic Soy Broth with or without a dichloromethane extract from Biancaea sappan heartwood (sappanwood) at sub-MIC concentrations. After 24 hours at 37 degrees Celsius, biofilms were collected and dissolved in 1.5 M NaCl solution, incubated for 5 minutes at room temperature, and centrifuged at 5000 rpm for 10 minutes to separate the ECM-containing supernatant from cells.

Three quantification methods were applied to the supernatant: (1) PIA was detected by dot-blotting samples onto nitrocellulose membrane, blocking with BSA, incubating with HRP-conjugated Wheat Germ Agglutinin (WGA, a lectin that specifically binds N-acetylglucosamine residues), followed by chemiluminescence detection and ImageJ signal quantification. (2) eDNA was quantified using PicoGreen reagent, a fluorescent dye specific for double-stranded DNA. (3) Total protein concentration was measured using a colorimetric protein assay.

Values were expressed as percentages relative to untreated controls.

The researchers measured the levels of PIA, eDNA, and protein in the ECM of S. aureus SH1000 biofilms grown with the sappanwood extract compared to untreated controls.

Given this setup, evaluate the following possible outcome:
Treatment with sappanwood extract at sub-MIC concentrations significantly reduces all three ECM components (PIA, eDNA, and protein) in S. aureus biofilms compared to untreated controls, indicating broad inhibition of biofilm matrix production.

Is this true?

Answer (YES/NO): NO